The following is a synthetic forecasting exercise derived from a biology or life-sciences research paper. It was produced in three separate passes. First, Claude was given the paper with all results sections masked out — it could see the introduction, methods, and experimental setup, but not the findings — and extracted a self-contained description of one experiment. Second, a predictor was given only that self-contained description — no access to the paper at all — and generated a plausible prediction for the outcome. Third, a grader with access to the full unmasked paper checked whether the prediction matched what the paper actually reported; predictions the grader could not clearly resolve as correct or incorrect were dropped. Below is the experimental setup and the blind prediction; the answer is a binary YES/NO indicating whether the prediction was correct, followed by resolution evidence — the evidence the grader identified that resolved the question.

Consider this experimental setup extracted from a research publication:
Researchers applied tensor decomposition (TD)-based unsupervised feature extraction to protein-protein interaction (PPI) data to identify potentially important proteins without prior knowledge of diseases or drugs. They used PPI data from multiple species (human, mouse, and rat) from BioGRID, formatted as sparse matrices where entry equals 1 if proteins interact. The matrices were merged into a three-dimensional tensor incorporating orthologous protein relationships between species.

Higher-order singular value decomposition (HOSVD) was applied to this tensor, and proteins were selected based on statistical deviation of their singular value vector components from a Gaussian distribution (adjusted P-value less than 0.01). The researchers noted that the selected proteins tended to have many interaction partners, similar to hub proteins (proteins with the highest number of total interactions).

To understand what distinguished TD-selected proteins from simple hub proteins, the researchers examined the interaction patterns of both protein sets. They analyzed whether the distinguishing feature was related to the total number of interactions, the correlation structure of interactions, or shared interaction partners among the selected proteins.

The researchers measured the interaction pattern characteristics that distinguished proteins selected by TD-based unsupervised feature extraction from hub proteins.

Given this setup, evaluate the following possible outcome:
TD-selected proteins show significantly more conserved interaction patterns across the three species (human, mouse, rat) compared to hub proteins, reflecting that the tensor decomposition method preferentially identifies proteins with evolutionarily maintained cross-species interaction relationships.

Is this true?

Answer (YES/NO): NO